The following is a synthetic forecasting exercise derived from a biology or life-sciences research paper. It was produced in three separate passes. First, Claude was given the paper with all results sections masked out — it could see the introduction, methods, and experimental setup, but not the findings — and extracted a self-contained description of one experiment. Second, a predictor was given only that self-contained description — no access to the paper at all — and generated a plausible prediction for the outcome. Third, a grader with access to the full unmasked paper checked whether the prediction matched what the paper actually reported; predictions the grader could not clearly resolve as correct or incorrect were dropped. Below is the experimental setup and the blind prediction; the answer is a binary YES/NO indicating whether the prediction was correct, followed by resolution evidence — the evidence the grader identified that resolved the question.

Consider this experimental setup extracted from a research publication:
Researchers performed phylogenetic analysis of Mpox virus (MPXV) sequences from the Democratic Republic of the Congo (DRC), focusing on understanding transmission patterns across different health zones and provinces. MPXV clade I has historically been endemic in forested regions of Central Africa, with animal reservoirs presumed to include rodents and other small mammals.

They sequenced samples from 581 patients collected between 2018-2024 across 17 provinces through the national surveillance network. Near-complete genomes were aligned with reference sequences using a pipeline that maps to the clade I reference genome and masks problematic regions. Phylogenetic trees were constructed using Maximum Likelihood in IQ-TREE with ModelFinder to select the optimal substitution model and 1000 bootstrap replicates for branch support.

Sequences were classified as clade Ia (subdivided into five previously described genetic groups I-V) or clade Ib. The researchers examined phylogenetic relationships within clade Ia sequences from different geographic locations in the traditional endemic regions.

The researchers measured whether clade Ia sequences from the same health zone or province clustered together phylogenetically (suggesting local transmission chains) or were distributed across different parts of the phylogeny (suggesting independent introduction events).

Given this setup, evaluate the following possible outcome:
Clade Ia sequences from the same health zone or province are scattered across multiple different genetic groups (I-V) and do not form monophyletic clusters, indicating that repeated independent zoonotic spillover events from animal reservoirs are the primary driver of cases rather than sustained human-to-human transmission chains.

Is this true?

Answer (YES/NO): YES